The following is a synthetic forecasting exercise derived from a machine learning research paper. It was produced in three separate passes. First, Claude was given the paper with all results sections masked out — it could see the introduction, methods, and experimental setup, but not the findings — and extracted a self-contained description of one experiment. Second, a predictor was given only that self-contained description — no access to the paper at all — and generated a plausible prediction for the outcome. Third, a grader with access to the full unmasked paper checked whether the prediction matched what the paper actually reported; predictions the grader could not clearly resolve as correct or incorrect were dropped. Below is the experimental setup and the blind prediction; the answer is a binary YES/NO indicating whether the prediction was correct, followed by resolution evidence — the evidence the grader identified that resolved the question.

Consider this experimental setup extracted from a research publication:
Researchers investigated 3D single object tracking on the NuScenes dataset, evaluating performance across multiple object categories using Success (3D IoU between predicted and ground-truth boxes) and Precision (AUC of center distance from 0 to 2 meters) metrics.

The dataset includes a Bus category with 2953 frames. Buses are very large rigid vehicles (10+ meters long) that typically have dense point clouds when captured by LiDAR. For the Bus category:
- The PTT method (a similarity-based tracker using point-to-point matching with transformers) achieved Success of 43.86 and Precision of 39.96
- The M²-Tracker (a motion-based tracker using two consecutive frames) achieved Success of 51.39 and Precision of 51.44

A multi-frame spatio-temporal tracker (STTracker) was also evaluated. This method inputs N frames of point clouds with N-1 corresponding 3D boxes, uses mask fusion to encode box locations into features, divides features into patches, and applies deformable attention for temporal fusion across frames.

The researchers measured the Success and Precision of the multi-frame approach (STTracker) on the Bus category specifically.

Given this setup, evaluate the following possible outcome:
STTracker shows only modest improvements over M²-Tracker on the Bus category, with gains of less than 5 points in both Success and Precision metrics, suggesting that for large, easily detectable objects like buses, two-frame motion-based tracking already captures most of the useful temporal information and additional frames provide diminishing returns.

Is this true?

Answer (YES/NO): NO